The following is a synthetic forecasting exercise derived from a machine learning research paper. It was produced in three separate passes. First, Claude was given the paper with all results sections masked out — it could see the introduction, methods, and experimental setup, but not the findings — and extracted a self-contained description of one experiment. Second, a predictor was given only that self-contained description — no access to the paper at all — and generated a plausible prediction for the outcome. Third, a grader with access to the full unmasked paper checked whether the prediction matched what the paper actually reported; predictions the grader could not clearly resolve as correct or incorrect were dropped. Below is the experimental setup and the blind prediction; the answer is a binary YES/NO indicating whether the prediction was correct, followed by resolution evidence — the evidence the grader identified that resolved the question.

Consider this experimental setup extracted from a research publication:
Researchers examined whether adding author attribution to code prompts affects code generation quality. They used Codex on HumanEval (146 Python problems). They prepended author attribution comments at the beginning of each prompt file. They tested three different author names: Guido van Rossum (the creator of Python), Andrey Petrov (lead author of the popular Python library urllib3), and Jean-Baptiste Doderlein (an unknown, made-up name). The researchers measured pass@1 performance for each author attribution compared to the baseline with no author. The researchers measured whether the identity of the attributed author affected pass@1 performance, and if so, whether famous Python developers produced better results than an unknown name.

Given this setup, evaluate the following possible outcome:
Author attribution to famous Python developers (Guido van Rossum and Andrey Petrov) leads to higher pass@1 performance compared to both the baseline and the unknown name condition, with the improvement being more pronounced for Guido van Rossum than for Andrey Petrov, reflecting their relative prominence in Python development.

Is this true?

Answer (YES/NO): NO